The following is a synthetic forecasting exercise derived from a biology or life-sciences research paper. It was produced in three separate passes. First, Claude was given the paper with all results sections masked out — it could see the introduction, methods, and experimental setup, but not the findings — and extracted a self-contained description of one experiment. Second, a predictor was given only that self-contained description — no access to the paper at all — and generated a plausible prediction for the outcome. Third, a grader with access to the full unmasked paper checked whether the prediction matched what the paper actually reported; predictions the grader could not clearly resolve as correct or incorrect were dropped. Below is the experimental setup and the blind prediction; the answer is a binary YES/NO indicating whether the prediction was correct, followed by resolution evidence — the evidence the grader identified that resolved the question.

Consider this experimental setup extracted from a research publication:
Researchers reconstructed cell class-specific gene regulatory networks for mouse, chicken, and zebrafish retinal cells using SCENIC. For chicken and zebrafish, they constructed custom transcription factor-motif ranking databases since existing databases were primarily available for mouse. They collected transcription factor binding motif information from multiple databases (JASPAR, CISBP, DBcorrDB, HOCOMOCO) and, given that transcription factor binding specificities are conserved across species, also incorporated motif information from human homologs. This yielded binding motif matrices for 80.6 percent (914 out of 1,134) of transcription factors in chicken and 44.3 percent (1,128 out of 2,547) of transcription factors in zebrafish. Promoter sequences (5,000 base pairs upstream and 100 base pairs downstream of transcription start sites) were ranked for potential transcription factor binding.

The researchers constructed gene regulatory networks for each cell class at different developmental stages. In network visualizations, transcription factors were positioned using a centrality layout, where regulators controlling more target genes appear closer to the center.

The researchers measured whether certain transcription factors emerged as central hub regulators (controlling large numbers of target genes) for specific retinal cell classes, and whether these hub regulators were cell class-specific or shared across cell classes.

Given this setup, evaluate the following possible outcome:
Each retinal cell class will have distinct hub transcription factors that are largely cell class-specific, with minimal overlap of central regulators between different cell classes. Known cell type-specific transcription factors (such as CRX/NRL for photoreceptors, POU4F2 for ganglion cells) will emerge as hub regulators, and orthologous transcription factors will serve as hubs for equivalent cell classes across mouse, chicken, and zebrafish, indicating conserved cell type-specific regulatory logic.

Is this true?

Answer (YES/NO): NO